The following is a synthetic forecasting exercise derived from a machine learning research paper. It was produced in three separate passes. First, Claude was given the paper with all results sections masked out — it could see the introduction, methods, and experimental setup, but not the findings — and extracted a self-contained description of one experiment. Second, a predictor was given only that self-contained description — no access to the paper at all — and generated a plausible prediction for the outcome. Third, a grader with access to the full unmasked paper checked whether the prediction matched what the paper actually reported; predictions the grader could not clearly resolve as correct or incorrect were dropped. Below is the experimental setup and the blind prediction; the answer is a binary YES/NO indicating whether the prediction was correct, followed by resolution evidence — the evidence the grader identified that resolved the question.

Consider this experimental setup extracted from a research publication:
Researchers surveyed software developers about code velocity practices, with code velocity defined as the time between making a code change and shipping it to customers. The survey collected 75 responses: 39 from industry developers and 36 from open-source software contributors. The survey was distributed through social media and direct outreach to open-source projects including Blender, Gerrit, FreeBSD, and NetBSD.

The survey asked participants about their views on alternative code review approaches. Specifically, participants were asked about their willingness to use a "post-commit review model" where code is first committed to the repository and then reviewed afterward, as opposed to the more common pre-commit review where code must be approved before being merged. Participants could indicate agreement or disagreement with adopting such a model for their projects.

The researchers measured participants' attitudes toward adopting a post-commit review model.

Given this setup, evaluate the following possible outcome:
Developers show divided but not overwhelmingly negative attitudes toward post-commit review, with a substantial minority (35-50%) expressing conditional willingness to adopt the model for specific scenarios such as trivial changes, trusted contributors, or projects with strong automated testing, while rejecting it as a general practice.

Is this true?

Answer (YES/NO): NO